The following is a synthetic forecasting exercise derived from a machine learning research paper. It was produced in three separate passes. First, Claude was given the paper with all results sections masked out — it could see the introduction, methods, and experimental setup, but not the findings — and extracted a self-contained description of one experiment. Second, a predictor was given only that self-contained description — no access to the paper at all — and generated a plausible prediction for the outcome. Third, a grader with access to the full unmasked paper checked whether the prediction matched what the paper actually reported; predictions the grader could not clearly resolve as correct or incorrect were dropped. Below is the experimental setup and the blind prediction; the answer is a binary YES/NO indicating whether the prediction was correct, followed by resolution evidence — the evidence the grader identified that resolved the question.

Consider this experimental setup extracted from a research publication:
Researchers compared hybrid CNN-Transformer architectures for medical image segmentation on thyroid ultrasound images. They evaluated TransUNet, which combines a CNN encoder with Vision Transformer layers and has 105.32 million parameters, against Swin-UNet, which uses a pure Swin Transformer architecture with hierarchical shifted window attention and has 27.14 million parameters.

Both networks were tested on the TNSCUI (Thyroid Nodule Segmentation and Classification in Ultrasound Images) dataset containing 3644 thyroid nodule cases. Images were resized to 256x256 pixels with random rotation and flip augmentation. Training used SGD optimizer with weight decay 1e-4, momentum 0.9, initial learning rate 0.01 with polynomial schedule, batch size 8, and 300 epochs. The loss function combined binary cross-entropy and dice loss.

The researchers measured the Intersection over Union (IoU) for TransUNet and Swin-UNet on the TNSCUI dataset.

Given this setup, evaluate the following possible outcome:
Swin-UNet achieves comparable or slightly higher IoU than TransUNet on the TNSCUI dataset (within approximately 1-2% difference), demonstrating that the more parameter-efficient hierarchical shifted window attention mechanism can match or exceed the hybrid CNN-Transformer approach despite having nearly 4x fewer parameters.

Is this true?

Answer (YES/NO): NO